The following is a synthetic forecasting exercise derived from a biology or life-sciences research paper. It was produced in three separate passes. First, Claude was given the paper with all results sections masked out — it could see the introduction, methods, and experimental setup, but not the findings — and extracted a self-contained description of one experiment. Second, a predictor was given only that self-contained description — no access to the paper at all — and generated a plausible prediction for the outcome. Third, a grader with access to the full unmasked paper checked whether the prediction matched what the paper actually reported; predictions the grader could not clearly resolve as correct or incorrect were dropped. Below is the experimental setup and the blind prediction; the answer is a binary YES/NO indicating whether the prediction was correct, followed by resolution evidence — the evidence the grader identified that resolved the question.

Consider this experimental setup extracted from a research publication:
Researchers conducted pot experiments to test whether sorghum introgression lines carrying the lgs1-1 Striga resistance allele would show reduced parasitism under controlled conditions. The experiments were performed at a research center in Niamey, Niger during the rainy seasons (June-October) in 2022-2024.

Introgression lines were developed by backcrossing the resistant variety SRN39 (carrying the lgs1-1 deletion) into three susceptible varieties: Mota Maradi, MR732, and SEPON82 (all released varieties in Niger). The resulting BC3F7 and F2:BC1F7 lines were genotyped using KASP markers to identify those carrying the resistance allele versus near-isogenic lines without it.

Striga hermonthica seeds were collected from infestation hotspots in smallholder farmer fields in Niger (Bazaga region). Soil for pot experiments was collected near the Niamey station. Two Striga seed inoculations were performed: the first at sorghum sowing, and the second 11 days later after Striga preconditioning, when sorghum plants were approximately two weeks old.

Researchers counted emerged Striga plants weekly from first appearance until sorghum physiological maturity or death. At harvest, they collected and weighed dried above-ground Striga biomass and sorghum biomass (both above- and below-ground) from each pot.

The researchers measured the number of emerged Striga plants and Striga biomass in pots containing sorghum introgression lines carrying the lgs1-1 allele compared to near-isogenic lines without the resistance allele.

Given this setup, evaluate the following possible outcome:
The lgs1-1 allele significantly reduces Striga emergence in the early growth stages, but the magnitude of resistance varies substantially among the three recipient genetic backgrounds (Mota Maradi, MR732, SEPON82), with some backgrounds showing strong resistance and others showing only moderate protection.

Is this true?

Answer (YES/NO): NO